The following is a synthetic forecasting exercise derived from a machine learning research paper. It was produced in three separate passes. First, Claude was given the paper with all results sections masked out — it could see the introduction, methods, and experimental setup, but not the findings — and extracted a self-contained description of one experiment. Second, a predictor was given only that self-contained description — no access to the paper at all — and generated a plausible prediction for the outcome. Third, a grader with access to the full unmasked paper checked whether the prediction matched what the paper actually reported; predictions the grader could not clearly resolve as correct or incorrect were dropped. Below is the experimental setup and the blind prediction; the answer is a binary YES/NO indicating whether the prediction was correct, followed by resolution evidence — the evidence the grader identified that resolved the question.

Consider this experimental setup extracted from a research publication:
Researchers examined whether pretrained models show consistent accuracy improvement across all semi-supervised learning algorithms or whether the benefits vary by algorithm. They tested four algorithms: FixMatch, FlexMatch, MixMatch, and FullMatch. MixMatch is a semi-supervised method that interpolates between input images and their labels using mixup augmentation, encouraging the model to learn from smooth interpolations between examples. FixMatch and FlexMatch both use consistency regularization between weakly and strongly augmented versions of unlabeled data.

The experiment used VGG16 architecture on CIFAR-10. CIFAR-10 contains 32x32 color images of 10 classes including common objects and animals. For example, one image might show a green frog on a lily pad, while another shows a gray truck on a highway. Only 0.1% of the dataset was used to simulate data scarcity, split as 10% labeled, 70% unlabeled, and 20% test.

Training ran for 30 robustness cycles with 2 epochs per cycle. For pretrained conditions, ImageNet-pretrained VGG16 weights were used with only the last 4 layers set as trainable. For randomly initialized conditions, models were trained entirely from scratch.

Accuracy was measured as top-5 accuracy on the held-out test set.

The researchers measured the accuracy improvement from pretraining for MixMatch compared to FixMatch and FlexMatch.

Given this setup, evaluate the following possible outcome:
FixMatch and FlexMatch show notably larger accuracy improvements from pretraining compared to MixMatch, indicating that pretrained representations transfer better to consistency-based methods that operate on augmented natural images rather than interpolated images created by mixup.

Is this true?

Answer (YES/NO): YES